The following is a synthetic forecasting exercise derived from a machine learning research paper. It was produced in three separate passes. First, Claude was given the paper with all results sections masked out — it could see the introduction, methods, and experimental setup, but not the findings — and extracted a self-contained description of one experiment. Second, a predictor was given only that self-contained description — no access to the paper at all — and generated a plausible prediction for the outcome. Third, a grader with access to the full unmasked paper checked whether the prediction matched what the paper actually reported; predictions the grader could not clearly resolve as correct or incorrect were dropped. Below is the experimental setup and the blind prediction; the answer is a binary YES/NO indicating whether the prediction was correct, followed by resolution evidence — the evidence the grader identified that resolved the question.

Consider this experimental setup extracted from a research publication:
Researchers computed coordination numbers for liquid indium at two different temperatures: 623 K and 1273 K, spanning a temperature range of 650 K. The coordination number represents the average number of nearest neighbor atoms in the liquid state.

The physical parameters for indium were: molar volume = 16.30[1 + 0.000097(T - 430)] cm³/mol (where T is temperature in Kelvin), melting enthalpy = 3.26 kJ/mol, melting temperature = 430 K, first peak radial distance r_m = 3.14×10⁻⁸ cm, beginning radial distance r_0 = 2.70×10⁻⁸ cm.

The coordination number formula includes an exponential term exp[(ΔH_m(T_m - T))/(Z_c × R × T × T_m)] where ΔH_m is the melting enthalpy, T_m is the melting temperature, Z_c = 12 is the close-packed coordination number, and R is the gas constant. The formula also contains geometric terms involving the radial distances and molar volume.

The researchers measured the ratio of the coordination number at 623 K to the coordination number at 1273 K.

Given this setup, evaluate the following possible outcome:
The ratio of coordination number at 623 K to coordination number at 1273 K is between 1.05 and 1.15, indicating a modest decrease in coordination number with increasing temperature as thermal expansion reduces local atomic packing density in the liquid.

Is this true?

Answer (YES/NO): YES